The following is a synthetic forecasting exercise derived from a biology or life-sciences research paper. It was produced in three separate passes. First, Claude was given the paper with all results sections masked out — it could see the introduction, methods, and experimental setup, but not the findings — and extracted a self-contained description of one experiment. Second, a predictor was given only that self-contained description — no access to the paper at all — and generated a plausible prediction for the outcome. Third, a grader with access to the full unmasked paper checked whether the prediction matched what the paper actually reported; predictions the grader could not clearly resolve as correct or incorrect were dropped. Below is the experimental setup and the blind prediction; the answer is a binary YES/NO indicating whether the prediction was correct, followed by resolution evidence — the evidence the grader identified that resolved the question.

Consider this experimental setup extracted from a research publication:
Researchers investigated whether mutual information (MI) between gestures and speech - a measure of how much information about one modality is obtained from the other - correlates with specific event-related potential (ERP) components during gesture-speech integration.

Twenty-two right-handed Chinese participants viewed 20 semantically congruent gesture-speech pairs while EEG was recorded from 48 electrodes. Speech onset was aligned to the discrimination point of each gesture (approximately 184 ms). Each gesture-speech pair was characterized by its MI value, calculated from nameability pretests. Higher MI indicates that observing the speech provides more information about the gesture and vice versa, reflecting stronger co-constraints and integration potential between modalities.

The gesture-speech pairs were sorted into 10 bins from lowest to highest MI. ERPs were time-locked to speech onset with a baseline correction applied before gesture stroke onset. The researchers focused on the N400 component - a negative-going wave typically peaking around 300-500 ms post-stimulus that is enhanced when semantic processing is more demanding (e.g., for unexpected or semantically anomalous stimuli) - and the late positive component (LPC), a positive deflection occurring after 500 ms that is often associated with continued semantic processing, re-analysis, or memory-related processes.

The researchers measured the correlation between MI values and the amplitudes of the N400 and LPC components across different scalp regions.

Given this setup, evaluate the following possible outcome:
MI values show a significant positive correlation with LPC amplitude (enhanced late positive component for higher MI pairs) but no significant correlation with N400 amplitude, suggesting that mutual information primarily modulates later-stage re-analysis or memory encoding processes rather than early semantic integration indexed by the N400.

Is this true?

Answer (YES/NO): NO